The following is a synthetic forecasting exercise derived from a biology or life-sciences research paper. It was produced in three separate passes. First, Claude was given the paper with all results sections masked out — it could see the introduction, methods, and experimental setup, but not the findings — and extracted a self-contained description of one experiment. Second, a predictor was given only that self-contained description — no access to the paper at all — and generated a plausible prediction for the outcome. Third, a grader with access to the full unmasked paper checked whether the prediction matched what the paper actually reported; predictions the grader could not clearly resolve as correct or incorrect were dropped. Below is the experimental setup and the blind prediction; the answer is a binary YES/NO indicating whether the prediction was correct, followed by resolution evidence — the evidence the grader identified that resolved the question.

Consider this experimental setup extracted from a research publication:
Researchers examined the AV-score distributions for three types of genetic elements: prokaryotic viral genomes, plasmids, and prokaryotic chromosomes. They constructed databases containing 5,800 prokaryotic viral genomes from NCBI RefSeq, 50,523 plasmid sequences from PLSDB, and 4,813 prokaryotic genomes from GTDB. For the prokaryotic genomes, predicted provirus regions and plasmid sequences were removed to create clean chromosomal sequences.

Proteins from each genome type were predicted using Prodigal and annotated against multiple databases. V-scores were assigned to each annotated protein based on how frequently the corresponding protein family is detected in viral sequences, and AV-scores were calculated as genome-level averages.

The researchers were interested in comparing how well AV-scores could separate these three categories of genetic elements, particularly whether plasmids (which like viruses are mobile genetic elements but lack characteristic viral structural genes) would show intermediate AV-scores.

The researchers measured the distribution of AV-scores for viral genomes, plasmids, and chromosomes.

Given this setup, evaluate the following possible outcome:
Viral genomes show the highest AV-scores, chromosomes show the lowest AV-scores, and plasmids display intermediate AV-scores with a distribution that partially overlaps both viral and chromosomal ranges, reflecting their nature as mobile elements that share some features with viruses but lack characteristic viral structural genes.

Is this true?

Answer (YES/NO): NO